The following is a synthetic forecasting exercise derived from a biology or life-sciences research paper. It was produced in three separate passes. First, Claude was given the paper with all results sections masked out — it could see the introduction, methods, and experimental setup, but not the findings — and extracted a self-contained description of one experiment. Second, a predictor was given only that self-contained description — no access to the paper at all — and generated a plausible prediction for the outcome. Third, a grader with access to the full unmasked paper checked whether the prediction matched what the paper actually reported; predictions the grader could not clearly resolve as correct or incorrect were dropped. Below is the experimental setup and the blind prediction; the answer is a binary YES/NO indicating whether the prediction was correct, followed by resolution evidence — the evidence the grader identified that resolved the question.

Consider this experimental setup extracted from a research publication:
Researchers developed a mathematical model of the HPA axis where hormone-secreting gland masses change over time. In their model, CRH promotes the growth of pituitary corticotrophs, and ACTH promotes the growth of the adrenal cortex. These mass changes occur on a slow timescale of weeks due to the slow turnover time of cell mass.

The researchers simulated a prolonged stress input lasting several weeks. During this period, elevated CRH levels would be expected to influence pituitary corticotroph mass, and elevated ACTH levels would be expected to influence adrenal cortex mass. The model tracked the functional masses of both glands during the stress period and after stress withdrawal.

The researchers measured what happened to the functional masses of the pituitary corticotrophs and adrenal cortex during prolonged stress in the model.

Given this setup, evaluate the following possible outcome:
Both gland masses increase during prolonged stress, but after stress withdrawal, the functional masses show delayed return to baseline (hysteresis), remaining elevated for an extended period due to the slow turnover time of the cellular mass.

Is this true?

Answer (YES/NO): NO